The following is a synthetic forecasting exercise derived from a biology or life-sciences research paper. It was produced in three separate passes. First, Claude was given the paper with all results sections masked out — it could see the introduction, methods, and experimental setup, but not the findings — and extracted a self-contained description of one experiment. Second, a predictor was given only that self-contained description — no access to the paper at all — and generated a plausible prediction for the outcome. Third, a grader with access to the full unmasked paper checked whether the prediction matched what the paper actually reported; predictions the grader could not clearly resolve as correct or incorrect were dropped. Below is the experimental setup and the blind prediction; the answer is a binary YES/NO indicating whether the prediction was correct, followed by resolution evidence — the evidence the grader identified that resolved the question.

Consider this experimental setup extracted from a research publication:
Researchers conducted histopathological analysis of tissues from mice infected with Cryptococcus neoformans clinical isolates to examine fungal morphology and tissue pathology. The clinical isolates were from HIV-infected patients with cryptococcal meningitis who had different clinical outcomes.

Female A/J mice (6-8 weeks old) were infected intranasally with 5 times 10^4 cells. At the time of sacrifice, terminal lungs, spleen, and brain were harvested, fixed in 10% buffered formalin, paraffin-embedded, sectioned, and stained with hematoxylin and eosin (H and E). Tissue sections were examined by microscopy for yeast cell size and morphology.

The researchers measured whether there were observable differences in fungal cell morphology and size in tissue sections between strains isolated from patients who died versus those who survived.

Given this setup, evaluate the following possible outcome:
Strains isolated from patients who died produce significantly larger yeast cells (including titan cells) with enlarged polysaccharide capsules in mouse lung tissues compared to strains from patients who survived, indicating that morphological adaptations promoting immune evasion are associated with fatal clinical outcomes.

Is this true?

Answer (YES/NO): NO